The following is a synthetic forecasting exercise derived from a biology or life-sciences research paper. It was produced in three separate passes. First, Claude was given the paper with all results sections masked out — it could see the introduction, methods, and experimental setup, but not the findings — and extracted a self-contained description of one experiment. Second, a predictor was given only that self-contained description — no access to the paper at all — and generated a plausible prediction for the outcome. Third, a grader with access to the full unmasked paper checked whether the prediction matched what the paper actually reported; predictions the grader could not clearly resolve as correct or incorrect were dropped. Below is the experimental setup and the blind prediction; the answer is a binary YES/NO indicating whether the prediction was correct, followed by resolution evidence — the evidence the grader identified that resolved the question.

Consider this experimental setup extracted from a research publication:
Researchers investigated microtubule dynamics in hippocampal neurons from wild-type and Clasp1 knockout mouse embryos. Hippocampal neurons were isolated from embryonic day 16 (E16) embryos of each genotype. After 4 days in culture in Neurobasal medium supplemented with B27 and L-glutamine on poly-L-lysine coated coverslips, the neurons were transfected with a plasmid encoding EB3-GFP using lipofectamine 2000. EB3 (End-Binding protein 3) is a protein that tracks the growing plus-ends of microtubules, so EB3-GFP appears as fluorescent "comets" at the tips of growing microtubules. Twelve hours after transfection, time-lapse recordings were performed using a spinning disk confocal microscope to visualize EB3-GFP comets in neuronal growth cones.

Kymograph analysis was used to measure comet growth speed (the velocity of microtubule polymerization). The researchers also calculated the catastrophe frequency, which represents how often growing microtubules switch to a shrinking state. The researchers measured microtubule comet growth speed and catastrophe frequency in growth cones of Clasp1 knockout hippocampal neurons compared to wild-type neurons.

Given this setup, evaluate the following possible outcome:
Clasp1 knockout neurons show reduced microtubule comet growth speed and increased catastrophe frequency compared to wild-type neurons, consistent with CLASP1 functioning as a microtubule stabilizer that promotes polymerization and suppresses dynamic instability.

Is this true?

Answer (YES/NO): NO